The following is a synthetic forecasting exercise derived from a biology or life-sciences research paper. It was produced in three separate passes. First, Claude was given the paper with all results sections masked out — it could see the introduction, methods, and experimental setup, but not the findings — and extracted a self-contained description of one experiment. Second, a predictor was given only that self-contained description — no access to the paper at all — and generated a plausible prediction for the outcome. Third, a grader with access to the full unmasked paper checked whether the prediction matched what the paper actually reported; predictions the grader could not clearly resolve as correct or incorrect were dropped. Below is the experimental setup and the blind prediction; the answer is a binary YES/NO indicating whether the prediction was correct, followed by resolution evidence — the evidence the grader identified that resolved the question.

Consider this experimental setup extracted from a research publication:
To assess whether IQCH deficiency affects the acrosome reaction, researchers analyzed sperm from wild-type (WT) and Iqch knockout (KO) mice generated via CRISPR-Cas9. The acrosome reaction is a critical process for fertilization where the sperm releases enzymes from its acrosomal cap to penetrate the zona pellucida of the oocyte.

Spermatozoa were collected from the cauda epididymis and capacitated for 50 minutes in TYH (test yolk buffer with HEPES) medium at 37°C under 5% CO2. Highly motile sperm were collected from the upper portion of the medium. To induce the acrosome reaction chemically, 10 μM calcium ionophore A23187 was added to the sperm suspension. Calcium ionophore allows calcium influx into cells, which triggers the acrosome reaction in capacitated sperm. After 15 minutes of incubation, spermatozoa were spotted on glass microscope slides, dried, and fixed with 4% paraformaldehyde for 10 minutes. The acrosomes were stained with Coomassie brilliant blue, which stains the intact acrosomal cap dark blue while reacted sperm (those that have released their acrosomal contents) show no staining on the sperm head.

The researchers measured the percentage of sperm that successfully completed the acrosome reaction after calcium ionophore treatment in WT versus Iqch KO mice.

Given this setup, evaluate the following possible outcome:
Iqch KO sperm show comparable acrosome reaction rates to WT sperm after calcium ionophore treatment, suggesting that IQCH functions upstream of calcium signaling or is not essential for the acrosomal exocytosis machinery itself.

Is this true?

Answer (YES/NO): NO